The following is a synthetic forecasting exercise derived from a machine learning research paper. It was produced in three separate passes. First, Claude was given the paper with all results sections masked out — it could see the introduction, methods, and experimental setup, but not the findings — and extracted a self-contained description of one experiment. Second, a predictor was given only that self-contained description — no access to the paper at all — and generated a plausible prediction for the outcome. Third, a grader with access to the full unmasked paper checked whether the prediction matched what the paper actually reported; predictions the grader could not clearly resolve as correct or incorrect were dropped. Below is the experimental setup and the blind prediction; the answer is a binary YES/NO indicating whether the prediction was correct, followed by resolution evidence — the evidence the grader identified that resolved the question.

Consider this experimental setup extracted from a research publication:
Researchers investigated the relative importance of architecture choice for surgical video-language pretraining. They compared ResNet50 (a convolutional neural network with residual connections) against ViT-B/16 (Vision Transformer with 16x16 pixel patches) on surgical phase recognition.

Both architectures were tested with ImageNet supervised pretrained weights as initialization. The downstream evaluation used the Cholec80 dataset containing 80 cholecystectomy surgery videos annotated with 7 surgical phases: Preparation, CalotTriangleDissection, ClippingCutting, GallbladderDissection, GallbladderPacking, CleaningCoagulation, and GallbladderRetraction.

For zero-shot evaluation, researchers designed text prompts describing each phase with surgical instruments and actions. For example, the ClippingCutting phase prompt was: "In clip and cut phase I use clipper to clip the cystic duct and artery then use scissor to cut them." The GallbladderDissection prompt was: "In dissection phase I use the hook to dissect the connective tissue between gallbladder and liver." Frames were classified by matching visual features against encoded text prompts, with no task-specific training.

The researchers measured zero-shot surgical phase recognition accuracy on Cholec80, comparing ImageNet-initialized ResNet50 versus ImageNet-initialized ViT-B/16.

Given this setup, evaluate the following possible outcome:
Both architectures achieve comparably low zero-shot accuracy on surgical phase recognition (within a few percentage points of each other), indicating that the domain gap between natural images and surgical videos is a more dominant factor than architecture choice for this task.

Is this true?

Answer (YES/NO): NO